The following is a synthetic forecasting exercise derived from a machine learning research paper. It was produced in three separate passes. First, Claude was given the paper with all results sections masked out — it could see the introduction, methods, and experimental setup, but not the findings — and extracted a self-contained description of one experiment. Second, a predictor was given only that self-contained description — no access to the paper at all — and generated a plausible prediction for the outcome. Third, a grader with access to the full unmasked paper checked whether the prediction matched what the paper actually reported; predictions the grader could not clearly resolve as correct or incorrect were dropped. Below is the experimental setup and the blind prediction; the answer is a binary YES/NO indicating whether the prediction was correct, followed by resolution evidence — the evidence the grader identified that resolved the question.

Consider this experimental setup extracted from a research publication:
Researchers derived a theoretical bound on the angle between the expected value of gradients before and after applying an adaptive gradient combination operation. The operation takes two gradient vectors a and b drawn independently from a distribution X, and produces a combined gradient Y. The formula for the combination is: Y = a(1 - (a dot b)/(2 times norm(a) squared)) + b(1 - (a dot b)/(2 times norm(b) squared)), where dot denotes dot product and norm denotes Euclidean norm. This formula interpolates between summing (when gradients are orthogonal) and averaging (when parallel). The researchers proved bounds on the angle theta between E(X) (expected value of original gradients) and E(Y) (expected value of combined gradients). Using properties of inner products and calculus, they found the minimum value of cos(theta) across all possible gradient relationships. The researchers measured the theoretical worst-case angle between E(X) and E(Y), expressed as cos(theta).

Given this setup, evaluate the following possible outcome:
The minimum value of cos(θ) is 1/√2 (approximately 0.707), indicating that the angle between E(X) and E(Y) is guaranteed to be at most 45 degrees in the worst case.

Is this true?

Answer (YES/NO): NO